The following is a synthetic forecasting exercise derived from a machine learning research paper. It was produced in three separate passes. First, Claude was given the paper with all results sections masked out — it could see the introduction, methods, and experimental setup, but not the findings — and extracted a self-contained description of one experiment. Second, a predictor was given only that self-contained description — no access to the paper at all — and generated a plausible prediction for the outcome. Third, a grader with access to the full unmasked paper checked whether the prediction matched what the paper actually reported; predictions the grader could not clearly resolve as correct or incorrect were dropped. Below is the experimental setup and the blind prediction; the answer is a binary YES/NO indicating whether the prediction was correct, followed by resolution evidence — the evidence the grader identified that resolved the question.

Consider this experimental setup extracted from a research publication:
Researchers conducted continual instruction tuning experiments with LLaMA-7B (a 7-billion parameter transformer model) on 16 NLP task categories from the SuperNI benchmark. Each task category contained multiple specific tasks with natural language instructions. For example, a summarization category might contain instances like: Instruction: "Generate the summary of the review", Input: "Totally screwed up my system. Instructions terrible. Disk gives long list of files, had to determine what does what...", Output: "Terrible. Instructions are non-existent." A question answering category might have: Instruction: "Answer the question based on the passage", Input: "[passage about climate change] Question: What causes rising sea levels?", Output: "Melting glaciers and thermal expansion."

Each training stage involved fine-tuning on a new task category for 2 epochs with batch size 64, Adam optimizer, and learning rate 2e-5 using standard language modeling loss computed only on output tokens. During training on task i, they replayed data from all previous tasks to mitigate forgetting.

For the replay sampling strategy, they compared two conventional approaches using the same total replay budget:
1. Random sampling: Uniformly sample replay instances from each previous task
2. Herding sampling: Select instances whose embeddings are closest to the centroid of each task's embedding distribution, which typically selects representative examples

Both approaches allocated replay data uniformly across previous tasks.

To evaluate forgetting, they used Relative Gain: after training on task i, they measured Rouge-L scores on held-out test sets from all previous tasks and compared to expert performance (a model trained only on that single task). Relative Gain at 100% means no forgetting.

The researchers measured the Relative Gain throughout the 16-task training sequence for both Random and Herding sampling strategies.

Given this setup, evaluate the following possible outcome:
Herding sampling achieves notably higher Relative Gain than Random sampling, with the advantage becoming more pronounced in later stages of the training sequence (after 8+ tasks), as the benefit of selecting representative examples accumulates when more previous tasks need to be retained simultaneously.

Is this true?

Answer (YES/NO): NO